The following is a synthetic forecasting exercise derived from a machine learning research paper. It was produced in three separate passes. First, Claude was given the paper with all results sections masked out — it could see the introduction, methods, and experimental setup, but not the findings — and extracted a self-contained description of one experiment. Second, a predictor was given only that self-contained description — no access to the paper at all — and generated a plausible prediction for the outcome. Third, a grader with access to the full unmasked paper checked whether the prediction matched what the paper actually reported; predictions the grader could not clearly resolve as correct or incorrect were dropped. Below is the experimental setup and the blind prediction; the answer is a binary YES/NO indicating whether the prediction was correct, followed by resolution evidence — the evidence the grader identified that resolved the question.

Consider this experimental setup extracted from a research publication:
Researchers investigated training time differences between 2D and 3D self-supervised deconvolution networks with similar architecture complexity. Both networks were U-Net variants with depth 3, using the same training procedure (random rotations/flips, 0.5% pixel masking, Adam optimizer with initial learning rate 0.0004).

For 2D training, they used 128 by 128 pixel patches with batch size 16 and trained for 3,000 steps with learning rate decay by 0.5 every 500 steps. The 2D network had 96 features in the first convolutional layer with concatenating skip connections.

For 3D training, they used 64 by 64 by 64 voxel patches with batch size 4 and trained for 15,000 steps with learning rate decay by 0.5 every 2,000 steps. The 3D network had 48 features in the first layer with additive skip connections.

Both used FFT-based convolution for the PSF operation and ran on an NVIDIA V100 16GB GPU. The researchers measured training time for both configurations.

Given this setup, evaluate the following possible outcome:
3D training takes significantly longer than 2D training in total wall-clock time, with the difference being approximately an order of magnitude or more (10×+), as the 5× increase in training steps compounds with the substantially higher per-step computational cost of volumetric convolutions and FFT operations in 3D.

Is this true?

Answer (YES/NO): NO